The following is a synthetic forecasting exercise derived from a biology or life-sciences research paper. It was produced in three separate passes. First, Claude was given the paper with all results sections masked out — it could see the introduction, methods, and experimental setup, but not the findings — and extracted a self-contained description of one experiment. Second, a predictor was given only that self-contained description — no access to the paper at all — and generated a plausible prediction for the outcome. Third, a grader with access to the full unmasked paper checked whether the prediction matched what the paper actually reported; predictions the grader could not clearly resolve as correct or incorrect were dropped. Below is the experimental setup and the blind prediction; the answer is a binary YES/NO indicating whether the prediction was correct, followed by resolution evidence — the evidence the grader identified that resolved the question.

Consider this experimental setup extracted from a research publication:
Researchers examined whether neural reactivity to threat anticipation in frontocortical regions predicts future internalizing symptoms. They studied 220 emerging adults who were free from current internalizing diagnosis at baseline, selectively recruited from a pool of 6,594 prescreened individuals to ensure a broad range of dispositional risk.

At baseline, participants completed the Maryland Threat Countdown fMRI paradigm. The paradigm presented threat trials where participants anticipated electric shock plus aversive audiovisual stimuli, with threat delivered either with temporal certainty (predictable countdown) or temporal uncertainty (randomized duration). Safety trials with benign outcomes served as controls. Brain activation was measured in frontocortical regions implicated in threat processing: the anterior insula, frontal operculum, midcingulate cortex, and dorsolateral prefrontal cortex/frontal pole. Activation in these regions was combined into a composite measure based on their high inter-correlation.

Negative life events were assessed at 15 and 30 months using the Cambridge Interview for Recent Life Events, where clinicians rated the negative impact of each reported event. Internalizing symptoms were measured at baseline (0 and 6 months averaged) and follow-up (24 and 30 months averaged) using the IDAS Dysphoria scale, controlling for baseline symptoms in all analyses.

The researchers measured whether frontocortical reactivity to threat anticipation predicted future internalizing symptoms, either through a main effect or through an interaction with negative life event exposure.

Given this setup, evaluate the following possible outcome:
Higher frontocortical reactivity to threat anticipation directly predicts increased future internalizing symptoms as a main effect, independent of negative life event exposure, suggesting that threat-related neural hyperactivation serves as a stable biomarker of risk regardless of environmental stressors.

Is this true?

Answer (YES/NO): NO